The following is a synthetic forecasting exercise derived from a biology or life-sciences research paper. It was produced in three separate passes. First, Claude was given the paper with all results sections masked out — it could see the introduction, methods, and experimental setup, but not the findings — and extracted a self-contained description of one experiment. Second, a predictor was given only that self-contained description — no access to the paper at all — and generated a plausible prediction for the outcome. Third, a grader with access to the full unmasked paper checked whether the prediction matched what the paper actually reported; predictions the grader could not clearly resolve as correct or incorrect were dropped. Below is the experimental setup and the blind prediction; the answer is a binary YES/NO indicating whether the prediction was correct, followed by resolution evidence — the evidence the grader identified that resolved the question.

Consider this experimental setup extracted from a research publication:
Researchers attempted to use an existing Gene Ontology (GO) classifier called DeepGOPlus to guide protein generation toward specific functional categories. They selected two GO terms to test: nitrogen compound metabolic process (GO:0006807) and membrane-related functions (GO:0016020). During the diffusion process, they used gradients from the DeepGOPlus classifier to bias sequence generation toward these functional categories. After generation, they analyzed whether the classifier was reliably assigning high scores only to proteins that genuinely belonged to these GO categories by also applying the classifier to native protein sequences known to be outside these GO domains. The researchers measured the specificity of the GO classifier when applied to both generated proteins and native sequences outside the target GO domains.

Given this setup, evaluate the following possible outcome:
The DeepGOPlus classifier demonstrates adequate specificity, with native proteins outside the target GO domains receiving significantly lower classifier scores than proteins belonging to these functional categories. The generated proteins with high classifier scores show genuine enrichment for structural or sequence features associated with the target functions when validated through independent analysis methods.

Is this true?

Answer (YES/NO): NO